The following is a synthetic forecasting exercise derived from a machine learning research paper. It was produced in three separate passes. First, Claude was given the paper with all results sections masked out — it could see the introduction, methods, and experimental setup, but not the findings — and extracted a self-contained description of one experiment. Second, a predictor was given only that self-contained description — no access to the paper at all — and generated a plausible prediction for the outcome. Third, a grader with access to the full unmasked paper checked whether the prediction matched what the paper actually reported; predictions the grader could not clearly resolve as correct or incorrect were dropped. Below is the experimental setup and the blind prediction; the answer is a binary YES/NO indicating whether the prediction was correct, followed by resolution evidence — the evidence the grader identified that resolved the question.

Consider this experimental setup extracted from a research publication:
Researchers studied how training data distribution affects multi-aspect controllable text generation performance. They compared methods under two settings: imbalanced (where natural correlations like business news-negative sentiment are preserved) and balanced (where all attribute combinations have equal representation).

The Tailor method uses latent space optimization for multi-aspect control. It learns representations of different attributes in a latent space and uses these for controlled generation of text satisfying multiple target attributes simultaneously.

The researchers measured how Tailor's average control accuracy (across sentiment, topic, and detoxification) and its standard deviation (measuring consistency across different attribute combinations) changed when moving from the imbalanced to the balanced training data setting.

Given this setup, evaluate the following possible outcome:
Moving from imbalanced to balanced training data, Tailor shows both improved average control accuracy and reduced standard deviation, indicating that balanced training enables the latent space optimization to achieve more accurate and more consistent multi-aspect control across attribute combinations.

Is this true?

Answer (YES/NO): YES